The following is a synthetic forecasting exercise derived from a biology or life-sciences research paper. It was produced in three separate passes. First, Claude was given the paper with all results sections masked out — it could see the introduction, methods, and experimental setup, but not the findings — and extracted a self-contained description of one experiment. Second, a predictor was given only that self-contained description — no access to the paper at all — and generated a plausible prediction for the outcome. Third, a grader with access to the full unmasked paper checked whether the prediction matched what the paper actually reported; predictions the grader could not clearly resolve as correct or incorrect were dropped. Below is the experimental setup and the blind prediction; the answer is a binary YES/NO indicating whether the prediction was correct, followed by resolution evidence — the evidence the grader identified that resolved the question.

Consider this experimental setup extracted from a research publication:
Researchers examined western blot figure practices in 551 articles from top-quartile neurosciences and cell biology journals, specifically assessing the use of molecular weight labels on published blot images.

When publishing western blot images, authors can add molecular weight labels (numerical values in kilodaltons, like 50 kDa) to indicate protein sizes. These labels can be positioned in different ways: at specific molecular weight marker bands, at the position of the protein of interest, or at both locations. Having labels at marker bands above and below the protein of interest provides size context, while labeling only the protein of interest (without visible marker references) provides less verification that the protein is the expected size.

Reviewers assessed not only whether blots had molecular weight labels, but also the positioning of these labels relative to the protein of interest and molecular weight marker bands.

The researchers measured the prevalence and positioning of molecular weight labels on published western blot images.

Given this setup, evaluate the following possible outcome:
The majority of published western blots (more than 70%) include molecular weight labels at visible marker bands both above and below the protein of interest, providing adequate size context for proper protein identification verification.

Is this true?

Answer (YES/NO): NO